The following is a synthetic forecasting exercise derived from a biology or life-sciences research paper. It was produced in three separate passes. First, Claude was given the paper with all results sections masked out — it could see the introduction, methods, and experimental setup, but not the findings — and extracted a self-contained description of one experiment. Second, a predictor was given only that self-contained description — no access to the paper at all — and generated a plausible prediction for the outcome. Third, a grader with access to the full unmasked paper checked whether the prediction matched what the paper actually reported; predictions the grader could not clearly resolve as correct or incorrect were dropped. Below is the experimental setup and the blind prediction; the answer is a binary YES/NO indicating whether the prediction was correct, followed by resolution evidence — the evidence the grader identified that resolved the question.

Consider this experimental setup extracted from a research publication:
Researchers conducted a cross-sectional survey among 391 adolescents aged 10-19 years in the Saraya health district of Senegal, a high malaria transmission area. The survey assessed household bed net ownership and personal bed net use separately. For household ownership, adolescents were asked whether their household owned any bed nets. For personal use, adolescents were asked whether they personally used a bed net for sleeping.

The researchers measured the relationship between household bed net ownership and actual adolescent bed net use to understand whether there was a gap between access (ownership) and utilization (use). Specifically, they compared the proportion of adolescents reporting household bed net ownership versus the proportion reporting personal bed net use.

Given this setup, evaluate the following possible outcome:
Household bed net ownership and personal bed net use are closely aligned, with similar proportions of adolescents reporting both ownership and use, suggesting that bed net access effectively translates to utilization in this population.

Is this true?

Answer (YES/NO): NO